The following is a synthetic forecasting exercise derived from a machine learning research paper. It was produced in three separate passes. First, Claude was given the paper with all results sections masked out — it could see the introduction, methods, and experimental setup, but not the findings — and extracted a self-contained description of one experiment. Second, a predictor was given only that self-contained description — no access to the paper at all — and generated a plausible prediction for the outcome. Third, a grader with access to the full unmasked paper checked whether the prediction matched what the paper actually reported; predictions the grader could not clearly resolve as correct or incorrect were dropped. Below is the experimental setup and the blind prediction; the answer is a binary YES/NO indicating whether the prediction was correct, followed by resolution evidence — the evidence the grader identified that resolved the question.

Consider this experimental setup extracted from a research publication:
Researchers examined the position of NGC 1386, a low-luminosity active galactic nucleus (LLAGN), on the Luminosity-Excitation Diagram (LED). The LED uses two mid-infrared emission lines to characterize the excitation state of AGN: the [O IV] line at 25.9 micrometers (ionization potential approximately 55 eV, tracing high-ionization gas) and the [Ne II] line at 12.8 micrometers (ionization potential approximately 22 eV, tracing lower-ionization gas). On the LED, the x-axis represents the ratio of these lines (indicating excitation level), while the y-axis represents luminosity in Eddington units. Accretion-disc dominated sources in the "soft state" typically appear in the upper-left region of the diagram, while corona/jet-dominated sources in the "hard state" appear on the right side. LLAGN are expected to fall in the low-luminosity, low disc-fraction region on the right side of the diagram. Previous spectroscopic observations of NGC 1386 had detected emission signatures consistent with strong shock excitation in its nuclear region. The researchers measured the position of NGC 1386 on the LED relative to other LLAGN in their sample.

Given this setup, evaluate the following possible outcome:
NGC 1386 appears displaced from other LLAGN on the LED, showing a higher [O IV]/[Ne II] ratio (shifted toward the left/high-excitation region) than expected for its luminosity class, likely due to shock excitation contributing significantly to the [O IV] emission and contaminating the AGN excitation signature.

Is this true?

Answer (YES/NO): YES